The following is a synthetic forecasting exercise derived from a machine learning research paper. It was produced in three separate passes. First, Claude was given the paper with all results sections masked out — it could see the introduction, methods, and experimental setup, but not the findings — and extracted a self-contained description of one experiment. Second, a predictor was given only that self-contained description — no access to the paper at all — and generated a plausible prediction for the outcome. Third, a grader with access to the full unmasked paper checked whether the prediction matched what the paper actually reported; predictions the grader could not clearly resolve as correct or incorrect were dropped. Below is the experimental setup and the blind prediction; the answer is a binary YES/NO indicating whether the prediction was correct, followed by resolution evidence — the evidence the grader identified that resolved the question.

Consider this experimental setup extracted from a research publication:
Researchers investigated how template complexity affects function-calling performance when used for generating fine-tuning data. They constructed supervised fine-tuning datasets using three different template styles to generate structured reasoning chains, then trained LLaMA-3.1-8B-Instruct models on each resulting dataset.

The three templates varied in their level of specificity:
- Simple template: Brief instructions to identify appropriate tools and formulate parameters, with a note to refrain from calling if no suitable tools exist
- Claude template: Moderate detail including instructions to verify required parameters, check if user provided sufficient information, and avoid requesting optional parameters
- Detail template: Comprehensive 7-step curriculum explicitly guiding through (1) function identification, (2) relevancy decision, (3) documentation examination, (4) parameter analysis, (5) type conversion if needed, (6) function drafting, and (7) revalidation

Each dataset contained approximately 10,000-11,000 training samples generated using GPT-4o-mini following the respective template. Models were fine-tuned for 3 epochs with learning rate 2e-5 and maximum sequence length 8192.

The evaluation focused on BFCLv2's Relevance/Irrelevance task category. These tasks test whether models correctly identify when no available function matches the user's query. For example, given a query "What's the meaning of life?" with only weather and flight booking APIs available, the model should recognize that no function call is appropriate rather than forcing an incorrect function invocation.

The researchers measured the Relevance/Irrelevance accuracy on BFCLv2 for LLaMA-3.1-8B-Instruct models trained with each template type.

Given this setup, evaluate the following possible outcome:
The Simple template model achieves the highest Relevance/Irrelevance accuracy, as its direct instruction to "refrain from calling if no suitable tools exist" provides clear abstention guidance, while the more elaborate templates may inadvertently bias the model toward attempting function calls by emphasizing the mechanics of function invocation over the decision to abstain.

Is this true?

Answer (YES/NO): YES